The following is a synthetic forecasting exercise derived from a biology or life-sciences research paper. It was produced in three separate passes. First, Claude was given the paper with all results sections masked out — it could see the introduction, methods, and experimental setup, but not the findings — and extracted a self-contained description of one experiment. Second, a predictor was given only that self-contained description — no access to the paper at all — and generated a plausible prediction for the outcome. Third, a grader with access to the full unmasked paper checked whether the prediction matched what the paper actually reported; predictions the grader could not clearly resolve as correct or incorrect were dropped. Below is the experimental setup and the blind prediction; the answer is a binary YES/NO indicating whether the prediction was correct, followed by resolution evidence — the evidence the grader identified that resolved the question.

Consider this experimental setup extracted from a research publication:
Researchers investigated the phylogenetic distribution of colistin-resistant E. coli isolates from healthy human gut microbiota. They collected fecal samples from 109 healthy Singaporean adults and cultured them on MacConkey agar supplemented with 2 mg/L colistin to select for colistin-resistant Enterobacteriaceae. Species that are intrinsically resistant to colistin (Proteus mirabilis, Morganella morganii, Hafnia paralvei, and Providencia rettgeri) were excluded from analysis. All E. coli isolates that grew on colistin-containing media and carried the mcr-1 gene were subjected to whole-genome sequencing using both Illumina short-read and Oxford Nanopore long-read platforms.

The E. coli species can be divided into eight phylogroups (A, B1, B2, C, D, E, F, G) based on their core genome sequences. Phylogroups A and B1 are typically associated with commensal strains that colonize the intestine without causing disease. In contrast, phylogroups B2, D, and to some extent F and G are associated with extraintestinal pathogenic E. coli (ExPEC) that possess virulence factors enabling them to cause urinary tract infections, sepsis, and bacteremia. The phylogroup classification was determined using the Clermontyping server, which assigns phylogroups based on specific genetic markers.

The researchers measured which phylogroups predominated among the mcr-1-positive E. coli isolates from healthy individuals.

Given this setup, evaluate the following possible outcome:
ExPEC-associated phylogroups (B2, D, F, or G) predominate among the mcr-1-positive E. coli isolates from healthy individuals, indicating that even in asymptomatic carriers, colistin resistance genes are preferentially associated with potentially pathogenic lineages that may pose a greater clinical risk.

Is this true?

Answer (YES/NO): NO